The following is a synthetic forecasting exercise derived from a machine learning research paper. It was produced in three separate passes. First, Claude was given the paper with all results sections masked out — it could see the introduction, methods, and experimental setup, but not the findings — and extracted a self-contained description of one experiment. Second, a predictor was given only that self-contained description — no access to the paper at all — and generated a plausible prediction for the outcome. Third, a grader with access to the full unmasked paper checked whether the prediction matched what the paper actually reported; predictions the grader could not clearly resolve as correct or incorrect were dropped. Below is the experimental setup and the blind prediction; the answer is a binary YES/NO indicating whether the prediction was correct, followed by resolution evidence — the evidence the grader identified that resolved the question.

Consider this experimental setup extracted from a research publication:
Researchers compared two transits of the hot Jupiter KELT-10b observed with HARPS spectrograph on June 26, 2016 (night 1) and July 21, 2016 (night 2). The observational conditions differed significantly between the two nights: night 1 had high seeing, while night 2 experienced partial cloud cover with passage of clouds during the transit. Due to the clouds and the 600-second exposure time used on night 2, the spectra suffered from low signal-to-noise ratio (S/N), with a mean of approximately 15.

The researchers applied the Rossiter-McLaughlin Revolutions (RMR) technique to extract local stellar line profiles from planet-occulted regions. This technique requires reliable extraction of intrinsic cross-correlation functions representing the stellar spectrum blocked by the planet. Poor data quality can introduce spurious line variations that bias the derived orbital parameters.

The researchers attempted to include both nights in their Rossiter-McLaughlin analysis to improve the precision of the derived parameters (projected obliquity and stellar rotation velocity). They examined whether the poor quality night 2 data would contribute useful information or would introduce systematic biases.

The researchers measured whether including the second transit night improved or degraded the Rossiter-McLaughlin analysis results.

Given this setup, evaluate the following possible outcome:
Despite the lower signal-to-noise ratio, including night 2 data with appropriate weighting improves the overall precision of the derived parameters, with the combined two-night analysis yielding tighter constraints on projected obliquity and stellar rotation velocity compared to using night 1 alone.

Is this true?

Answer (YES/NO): NO